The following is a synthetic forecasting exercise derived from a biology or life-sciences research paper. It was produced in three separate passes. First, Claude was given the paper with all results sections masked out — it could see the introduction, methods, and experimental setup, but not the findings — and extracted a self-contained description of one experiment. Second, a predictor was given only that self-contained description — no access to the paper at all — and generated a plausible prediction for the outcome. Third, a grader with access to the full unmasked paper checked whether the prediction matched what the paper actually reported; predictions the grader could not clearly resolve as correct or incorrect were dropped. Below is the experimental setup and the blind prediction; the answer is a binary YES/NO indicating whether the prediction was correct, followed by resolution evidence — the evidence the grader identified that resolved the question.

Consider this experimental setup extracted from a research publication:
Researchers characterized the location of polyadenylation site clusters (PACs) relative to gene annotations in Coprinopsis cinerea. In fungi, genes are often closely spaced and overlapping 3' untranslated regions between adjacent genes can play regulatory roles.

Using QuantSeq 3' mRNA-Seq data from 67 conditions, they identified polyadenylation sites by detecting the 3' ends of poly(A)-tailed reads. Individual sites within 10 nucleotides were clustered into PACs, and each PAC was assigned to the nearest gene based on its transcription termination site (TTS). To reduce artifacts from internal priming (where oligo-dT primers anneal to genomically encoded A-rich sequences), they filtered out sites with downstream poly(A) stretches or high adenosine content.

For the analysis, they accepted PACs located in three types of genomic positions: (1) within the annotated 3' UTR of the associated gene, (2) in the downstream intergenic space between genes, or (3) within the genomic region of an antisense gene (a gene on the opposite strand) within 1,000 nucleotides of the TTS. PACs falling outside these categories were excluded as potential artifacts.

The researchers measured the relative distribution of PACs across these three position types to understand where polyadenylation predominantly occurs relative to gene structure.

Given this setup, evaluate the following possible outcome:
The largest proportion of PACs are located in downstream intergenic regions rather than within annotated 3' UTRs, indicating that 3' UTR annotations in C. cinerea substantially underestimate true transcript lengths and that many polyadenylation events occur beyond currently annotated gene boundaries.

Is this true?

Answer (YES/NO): NO